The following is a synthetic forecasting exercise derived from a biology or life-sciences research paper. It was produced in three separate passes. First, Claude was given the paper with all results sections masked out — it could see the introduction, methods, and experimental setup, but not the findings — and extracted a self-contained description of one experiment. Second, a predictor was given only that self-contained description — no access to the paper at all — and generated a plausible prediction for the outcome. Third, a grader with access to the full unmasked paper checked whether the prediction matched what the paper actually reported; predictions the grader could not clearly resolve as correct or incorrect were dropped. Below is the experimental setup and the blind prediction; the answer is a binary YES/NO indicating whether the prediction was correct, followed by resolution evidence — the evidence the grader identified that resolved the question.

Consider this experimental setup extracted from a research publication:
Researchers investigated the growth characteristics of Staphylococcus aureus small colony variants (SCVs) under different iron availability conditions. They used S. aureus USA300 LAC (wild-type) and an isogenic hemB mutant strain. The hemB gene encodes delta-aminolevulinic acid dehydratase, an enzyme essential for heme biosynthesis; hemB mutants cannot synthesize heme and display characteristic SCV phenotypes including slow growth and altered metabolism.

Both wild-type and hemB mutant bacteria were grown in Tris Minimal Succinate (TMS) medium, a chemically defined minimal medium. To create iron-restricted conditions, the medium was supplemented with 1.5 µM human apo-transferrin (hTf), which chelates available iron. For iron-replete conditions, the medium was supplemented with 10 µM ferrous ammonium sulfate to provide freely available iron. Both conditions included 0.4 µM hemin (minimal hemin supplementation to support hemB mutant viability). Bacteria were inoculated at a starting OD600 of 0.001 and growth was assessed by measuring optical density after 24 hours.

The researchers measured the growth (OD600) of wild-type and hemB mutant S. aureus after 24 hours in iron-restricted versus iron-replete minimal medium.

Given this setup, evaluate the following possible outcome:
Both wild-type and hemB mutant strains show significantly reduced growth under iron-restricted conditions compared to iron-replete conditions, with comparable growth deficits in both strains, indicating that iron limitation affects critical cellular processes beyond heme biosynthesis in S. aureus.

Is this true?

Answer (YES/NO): NO